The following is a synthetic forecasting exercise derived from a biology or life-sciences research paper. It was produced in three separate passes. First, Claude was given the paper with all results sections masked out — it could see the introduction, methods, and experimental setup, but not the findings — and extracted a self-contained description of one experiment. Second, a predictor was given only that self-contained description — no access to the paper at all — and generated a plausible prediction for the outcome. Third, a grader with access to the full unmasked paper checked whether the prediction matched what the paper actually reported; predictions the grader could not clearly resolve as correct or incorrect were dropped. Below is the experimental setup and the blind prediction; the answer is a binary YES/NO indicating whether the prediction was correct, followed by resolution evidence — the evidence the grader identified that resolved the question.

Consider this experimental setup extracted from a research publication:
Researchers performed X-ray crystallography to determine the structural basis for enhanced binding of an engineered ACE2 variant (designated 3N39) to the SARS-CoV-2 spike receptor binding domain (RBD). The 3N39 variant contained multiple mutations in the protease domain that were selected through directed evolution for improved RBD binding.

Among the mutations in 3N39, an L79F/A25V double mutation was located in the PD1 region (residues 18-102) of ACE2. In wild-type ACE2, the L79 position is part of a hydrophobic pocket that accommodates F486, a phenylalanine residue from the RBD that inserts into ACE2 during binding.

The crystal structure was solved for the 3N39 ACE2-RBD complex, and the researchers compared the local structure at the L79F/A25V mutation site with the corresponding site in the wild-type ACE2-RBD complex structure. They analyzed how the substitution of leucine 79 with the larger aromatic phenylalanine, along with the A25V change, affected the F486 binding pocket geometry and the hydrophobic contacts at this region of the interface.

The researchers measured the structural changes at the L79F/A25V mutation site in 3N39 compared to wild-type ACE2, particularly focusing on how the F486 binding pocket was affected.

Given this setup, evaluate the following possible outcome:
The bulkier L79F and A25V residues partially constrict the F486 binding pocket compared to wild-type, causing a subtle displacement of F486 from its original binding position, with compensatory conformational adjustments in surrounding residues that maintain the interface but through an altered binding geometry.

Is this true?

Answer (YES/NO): NO